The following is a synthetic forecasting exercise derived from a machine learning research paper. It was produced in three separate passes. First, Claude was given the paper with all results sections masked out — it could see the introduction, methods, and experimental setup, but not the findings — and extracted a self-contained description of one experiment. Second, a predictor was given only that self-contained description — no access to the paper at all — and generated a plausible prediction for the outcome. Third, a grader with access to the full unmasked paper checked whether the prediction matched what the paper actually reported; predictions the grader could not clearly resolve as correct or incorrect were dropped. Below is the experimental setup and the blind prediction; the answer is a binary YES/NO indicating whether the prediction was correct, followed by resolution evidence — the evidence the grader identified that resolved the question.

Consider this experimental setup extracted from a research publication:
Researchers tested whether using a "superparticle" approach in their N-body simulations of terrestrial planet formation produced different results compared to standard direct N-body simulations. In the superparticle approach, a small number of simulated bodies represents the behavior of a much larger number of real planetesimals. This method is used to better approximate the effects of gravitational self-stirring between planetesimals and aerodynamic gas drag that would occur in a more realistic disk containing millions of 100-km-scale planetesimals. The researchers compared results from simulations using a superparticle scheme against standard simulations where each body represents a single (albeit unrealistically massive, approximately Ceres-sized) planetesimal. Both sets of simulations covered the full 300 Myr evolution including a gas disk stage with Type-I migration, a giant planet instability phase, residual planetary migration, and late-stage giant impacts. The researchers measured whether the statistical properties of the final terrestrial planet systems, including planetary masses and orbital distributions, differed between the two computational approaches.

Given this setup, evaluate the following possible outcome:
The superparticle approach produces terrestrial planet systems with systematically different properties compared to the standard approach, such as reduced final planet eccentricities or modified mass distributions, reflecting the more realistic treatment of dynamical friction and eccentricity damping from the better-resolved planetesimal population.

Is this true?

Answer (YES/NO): NO